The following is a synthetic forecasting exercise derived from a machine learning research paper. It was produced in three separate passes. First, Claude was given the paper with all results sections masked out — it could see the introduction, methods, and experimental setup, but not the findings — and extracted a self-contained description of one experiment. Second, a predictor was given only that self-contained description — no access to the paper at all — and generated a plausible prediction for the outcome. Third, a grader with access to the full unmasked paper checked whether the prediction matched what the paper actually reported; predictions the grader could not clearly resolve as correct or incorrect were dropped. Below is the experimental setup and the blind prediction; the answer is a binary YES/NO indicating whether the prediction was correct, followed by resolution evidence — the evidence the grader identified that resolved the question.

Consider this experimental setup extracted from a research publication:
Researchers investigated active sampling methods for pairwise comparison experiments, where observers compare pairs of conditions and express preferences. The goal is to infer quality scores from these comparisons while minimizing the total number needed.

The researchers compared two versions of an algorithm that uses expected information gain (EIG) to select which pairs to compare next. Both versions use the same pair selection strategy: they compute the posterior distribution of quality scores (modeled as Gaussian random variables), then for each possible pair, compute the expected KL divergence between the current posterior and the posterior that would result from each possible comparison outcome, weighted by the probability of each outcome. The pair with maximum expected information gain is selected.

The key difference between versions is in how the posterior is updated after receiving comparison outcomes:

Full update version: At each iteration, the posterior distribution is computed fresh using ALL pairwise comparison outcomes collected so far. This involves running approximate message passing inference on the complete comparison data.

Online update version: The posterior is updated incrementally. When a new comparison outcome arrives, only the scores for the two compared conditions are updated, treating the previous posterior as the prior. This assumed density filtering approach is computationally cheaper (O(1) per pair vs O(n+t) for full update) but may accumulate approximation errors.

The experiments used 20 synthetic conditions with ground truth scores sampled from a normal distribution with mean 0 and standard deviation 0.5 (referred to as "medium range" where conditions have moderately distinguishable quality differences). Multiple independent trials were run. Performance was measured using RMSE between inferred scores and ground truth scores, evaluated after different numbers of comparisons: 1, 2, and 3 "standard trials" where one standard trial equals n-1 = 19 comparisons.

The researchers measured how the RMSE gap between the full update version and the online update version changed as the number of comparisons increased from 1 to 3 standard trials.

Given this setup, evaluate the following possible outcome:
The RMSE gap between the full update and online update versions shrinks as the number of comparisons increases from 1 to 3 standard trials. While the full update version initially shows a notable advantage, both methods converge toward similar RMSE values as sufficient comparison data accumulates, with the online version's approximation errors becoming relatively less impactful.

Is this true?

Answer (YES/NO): NO